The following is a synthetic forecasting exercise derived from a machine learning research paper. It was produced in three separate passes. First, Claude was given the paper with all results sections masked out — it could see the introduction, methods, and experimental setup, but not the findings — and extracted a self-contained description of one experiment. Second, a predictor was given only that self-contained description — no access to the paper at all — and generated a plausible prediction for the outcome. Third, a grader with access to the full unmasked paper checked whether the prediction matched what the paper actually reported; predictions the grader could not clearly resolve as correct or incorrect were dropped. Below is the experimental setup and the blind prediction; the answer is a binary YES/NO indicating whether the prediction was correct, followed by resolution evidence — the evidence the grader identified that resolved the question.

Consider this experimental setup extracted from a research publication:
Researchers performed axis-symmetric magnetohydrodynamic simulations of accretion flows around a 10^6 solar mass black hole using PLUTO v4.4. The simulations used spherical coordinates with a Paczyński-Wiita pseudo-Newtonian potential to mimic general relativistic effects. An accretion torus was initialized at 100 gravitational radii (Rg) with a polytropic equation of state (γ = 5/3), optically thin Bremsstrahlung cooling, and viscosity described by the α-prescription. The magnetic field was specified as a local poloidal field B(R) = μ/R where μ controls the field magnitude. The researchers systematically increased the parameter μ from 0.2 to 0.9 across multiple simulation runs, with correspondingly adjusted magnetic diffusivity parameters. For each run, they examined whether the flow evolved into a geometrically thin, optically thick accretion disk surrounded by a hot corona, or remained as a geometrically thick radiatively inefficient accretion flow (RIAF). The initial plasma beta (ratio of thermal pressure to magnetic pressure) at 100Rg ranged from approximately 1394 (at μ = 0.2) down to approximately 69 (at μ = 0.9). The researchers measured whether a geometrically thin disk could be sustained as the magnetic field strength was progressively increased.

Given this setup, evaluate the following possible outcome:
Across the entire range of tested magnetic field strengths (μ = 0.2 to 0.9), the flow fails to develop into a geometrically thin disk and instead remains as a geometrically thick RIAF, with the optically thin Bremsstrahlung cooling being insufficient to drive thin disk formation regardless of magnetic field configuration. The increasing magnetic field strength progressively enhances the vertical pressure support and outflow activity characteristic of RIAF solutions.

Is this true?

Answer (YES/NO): NO